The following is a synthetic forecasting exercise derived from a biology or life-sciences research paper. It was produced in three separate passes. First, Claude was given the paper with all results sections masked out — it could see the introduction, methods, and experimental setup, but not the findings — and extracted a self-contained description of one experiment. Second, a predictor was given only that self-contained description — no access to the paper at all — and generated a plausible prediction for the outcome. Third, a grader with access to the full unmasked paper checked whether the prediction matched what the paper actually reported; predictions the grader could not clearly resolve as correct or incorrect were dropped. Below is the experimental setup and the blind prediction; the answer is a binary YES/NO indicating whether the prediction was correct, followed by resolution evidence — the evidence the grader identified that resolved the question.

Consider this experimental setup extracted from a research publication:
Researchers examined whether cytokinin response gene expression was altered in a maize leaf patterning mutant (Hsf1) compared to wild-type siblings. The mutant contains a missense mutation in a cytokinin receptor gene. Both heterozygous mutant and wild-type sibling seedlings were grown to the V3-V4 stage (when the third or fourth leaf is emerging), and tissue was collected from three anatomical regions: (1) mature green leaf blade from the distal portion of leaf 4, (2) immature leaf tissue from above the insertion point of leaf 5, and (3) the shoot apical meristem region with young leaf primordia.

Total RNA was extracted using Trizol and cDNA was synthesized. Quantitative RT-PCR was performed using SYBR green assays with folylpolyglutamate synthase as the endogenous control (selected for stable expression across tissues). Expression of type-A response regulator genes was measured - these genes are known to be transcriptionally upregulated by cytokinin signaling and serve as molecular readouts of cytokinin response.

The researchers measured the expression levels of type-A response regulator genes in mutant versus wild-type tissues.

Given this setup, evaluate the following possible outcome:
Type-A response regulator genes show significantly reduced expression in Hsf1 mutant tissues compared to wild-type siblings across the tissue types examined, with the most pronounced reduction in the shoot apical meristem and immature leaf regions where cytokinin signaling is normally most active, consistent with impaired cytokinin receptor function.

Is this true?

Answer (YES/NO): NO